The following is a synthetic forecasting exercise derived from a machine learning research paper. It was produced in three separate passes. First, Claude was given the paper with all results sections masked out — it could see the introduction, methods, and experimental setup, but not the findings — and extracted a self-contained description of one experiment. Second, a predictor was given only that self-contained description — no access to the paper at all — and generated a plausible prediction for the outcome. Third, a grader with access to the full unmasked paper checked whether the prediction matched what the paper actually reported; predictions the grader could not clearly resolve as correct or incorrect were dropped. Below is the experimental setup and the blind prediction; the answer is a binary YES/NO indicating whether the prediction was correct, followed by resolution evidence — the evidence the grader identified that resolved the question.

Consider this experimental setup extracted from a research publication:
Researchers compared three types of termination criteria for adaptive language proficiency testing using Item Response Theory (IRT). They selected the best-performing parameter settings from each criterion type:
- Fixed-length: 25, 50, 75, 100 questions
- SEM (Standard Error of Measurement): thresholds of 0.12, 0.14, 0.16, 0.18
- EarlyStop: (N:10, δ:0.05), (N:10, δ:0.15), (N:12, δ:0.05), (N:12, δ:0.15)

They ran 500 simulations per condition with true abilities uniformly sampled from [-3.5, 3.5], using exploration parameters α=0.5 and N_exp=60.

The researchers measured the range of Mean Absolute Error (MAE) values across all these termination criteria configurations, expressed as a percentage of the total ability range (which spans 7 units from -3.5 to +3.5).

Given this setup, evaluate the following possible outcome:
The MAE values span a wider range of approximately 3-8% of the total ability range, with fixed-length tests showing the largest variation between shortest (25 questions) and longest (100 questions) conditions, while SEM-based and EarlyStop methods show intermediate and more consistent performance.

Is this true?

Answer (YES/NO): NO